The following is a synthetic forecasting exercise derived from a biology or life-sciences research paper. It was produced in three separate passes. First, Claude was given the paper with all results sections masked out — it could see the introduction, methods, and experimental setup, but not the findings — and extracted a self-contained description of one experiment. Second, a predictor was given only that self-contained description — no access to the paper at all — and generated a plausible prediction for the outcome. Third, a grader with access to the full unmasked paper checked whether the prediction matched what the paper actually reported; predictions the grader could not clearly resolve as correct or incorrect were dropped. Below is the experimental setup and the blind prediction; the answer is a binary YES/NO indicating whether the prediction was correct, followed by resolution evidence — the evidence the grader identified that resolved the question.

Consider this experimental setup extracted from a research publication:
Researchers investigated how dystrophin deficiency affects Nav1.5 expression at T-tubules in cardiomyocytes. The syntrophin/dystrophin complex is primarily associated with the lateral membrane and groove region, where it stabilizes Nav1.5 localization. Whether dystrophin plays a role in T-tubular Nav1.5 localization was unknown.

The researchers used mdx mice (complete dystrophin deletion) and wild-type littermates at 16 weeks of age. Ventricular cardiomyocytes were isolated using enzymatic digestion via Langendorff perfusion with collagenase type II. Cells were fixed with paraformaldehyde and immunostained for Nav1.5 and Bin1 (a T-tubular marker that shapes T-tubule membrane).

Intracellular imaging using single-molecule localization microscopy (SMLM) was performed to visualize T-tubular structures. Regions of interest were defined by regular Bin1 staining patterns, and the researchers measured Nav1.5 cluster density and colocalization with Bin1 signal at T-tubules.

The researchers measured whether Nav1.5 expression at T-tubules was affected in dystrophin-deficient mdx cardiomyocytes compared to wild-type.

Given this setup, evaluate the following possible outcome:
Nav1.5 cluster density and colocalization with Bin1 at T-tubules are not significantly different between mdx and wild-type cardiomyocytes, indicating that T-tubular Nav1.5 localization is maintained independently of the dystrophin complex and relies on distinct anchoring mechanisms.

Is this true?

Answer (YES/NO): NO